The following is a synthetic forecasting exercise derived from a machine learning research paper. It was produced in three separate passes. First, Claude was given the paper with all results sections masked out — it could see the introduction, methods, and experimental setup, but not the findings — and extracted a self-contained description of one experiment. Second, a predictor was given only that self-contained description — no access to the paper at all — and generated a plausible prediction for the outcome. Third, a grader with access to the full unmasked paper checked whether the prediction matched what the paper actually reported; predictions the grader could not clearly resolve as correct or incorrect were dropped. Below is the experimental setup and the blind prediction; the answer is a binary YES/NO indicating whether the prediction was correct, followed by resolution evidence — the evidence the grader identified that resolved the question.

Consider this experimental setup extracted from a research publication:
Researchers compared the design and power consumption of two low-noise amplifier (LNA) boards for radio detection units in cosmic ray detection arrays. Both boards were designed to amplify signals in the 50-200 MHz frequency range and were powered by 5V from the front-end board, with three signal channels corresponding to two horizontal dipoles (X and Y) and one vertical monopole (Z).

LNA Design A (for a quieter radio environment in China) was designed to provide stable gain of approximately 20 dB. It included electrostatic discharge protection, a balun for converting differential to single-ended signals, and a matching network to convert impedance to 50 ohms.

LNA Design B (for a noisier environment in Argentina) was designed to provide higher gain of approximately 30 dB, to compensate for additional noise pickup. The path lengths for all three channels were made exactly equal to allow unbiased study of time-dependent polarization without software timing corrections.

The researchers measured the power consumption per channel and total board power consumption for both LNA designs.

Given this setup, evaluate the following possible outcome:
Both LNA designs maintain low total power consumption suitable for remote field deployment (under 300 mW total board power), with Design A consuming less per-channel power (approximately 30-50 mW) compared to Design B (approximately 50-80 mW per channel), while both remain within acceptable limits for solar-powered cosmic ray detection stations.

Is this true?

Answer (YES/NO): NO